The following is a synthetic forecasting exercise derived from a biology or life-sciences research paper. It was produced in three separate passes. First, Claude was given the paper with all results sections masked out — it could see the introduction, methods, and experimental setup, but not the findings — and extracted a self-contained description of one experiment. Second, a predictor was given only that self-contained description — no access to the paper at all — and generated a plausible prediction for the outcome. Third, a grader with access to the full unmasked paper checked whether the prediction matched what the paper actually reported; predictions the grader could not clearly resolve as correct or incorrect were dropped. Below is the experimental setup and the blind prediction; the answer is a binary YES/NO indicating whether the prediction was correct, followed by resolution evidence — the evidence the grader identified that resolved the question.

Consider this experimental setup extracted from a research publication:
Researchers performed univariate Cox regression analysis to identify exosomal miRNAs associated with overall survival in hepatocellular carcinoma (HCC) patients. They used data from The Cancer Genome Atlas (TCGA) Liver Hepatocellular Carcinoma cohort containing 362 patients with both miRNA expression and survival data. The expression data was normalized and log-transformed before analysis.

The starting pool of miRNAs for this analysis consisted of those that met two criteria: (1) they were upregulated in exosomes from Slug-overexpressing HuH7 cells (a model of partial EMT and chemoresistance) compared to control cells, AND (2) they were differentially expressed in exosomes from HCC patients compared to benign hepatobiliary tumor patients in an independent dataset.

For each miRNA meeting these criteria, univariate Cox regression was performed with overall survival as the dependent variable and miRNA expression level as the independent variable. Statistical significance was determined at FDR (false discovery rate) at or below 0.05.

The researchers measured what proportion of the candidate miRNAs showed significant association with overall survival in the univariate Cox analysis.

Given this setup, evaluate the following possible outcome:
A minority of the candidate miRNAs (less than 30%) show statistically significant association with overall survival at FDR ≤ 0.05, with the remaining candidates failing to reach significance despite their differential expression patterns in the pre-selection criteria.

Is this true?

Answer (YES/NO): NO